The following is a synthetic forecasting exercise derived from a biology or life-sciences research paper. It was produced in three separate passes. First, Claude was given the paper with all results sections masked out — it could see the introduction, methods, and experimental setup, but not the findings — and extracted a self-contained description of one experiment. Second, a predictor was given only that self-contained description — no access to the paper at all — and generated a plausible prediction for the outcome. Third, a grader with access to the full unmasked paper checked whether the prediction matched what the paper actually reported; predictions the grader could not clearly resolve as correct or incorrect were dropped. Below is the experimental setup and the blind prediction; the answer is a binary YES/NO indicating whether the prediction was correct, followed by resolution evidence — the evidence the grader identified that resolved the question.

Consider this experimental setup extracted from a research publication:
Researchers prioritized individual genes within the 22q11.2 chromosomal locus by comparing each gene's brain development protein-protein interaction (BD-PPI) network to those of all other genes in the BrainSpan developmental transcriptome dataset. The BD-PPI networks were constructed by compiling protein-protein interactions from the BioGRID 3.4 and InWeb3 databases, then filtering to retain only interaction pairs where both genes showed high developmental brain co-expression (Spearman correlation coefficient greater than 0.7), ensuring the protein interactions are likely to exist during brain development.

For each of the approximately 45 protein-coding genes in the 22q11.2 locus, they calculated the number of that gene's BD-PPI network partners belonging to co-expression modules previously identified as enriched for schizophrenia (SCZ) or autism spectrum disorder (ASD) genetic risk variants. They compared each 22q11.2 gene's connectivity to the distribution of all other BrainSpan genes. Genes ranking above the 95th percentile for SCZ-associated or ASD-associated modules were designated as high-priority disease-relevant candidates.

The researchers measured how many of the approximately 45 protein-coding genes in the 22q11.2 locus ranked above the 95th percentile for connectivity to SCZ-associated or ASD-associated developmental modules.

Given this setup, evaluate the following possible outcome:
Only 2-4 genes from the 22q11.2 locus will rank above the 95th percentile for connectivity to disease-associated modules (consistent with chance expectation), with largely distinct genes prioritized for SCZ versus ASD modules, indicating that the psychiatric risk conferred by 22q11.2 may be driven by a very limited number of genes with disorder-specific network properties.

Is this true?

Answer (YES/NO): NO